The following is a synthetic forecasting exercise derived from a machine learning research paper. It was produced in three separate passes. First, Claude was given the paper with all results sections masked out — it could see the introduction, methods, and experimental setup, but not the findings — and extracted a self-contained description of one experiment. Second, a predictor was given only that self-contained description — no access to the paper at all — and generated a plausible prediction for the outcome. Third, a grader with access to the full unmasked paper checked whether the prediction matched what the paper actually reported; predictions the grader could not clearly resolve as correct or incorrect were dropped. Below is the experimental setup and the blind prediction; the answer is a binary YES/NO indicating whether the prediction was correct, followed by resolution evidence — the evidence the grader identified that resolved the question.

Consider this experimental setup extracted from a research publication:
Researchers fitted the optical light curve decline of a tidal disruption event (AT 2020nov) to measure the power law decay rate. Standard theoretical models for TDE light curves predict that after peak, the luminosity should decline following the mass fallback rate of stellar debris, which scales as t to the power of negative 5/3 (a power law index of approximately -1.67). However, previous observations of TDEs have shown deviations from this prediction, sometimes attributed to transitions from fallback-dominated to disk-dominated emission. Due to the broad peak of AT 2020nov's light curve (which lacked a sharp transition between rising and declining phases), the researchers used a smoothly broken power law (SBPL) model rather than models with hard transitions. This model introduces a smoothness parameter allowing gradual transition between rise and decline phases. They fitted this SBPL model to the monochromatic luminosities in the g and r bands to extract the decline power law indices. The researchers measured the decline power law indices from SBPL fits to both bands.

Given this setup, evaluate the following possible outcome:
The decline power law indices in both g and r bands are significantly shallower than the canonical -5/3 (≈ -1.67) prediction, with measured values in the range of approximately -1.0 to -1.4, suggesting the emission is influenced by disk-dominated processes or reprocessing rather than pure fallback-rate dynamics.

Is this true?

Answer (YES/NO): YES